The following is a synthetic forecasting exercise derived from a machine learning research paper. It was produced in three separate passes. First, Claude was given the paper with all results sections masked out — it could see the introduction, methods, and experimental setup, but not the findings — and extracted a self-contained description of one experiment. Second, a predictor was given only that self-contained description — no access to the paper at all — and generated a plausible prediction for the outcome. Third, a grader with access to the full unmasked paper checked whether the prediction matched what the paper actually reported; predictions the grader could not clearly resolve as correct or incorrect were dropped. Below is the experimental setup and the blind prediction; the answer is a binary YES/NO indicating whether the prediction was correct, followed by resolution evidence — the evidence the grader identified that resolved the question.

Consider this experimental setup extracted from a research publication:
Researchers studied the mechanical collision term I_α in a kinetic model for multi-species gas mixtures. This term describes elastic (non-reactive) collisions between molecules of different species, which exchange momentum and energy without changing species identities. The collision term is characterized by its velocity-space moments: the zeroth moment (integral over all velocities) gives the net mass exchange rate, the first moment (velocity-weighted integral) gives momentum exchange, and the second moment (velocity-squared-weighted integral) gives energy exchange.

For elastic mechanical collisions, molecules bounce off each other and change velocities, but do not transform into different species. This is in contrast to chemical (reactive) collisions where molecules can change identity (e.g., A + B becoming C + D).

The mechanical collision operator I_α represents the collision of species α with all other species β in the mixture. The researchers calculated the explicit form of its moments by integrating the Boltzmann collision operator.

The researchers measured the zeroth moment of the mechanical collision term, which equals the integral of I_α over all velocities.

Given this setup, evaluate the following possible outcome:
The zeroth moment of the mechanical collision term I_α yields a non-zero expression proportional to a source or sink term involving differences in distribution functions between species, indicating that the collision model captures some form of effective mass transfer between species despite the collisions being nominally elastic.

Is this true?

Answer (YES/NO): NO